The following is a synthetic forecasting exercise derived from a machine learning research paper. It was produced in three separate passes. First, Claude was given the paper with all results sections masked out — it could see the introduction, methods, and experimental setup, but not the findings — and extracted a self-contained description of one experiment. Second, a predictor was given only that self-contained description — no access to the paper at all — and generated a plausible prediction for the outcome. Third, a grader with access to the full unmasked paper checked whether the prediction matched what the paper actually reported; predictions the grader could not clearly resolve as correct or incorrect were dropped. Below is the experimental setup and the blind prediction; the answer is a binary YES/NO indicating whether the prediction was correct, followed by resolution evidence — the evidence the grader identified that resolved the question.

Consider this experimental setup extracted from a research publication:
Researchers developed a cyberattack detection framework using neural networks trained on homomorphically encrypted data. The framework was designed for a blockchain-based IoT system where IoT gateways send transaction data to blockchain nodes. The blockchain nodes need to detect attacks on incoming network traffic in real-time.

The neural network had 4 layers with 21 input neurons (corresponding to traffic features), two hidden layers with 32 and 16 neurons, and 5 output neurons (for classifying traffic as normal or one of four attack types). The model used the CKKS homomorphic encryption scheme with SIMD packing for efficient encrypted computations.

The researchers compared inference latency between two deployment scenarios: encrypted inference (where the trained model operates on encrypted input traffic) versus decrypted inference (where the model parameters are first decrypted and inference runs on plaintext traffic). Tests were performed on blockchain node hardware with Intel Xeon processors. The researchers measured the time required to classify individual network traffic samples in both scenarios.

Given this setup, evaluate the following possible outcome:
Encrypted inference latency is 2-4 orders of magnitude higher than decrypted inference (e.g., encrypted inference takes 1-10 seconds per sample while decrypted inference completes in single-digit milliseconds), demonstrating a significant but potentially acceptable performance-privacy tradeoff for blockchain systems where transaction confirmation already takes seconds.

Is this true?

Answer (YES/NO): NO